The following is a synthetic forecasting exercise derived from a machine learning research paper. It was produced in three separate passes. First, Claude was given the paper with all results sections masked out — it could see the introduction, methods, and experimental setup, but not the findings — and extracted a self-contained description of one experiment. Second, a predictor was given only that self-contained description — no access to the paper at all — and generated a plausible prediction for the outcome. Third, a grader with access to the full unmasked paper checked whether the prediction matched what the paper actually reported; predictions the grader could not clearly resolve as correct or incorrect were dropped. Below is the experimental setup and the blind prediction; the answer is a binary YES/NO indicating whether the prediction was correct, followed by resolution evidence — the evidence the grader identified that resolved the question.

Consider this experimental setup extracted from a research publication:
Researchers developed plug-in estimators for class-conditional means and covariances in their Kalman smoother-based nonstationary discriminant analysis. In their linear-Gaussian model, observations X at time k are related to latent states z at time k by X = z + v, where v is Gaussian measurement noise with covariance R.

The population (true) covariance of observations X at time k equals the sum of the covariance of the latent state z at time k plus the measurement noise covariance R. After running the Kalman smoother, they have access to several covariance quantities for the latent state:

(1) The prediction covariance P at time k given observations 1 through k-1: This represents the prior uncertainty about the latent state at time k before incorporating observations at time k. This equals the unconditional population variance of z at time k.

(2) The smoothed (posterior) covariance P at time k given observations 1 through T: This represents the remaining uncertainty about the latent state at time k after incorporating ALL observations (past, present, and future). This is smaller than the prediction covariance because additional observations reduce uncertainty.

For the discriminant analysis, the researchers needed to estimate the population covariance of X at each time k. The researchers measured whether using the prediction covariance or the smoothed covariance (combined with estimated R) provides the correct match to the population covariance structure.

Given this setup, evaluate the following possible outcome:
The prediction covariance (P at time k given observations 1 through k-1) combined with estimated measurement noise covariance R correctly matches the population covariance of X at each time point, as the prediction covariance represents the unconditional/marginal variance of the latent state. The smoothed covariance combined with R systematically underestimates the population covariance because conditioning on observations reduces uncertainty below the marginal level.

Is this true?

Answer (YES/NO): YES